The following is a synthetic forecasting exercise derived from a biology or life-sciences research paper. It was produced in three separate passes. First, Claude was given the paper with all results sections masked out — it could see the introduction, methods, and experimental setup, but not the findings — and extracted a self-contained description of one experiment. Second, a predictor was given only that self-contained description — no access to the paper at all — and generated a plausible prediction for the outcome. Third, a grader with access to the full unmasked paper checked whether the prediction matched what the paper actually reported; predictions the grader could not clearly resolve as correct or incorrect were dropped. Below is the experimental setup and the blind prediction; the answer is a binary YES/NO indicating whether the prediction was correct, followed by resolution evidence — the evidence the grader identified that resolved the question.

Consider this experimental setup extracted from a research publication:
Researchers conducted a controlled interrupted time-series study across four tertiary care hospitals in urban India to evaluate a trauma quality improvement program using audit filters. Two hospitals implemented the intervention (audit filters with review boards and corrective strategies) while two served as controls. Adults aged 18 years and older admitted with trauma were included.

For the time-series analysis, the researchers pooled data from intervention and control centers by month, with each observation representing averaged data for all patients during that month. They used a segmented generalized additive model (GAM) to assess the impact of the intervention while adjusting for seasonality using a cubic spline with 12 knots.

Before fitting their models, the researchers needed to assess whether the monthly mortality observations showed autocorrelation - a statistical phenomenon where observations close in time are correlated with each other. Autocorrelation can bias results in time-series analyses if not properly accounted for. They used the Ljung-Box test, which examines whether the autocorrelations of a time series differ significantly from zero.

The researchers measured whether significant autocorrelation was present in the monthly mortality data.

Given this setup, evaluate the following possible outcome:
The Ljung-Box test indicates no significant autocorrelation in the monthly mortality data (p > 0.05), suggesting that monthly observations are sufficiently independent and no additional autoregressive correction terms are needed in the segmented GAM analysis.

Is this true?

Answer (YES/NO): YES